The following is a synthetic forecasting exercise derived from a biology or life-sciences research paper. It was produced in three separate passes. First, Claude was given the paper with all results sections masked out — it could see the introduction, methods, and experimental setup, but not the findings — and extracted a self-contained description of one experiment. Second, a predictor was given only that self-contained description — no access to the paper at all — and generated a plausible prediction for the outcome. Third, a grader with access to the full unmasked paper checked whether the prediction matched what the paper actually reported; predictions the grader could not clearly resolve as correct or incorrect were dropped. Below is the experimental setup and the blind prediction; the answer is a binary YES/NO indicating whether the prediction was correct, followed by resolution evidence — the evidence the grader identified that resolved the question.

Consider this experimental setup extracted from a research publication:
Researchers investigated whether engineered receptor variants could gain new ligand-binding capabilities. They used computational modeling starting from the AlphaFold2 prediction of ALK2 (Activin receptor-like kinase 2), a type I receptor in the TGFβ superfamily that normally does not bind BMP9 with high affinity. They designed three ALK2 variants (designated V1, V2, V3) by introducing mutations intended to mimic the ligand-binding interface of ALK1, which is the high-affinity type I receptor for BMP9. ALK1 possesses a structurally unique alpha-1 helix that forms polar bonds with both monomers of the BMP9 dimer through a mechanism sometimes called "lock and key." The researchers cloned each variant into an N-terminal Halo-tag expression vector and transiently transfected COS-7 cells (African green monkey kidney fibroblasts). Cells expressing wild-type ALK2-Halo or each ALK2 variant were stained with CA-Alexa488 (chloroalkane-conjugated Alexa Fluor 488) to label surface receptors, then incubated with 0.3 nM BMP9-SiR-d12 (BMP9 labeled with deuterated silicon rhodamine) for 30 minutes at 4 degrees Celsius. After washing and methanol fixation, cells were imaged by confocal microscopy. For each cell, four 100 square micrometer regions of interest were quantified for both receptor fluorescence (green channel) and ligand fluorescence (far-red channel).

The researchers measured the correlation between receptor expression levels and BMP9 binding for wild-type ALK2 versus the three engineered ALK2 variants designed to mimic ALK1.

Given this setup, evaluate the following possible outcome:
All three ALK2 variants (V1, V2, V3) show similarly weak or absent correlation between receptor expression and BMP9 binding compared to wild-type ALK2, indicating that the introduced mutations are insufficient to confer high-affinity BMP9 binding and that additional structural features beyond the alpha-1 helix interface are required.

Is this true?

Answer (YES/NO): NO